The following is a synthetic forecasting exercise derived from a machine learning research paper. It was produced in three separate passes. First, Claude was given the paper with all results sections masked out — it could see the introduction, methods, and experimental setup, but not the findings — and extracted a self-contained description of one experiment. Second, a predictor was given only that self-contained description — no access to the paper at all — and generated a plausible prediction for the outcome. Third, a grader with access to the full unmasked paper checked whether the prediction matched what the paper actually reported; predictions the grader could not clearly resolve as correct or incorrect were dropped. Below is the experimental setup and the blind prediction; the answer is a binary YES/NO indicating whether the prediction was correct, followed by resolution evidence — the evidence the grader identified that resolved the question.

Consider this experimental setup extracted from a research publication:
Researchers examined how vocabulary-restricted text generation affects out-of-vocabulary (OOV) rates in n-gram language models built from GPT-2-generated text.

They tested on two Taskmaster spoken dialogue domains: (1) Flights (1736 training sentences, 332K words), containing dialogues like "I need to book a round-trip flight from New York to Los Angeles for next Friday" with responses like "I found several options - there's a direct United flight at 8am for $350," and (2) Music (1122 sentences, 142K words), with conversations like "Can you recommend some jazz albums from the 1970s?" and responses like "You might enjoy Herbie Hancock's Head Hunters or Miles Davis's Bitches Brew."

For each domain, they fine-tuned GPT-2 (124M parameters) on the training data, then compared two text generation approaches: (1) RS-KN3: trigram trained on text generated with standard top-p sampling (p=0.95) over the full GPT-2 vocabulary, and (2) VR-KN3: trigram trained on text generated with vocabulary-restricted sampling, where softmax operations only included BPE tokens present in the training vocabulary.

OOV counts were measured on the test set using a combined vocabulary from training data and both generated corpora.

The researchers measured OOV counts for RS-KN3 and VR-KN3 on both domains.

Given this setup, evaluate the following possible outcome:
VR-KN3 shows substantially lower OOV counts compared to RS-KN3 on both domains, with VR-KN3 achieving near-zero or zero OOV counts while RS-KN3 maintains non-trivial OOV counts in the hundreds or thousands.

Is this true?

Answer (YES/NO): NO